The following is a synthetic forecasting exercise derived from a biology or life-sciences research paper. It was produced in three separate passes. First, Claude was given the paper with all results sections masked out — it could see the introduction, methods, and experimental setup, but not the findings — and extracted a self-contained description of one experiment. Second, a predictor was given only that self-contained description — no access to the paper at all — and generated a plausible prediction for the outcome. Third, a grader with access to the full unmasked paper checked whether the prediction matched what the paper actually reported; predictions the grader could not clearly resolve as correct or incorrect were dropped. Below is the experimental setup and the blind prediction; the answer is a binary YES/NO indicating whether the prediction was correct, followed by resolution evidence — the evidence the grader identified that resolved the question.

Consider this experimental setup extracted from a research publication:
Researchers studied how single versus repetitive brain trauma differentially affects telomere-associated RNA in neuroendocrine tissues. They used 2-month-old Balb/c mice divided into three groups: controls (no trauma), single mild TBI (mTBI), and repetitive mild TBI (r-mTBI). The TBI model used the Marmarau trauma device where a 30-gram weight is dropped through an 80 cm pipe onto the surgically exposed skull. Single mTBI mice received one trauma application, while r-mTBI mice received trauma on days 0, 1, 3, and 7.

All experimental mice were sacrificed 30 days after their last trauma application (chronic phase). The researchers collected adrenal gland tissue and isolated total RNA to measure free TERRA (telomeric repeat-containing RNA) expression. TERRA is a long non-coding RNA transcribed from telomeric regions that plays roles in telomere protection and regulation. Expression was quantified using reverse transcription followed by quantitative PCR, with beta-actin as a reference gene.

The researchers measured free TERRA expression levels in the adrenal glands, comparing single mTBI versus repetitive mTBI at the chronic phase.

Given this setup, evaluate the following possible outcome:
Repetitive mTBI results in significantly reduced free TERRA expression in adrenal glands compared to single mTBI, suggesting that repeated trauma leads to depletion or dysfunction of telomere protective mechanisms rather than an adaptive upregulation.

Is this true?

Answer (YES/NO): NO